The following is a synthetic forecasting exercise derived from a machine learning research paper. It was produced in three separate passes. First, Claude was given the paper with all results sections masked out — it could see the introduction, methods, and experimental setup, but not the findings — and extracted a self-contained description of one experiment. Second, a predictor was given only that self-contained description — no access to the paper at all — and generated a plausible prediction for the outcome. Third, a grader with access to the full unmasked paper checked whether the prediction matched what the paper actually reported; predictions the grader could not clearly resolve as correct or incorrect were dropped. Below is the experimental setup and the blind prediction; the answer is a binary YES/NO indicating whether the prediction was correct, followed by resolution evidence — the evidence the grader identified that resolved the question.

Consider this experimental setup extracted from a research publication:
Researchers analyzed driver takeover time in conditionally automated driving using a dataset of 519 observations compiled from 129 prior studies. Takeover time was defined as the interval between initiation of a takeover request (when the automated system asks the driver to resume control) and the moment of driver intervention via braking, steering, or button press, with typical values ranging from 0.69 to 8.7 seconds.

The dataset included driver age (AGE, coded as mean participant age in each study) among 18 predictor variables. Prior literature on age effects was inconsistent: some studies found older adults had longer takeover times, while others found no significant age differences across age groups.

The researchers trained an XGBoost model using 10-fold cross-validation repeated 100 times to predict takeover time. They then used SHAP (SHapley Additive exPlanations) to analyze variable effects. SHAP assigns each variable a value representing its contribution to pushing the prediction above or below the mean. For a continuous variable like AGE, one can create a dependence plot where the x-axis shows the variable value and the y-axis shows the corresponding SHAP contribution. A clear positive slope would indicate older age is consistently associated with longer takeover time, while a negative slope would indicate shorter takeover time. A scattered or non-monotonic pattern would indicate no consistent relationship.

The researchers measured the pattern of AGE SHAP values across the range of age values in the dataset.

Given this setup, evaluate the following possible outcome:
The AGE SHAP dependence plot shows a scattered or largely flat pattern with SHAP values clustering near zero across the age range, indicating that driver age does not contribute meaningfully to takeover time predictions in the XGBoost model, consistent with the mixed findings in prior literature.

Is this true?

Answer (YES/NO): NO